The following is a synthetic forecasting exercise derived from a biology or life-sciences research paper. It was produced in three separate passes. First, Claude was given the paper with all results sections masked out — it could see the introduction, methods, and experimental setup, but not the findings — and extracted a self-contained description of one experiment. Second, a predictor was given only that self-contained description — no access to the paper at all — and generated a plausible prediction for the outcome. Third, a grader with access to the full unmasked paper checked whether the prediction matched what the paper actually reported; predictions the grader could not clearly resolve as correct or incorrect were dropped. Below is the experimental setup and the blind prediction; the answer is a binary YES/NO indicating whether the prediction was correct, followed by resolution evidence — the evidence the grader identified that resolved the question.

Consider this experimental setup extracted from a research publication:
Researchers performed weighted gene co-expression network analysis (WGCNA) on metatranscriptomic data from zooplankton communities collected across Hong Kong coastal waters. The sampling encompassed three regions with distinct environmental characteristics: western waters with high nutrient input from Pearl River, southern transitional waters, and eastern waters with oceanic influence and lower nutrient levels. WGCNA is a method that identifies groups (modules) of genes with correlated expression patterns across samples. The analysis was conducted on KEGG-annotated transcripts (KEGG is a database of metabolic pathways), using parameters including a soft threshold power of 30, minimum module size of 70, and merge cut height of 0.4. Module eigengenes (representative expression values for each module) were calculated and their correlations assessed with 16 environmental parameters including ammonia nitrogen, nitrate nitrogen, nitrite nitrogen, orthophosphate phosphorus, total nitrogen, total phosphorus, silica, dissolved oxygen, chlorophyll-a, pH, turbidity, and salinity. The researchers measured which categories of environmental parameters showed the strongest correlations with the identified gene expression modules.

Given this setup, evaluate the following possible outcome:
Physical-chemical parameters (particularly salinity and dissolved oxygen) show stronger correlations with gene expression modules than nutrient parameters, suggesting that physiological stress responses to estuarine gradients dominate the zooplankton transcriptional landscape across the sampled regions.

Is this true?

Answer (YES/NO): NO